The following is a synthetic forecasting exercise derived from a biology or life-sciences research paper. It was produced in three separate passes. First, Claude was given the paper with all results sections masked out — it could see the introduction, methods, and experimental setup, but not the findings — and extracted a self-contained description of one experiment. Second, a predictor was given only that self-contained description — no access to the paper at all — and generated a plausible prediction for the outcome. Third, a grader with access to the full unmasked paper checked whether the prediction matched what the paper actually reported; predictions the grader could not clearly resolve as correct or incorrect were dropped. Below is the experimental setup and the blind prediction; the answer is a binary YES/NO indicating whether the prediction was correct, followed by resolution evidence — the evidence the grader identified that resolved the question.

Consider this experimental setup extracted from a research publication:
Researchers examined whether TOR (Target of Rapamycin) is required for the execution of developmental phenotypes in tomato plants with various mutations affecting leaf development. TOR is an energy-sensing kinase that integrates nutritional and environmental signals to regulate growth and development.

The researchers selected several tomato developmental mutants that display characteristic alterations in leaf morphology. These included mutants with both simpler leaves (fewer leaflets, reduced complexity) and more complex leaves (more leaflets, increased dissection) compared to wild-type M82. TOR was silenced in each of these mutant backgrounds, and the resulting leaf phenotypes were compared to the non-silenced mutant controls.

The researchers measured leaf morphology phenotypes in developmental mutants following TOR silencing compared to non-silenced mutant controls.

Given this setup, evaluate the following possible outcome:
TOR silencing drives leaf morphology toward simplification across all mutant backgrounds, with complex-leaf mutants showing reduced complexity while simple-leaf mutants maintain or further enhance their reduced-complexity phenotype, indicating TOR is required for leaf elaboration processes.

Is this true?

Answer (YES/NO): NO